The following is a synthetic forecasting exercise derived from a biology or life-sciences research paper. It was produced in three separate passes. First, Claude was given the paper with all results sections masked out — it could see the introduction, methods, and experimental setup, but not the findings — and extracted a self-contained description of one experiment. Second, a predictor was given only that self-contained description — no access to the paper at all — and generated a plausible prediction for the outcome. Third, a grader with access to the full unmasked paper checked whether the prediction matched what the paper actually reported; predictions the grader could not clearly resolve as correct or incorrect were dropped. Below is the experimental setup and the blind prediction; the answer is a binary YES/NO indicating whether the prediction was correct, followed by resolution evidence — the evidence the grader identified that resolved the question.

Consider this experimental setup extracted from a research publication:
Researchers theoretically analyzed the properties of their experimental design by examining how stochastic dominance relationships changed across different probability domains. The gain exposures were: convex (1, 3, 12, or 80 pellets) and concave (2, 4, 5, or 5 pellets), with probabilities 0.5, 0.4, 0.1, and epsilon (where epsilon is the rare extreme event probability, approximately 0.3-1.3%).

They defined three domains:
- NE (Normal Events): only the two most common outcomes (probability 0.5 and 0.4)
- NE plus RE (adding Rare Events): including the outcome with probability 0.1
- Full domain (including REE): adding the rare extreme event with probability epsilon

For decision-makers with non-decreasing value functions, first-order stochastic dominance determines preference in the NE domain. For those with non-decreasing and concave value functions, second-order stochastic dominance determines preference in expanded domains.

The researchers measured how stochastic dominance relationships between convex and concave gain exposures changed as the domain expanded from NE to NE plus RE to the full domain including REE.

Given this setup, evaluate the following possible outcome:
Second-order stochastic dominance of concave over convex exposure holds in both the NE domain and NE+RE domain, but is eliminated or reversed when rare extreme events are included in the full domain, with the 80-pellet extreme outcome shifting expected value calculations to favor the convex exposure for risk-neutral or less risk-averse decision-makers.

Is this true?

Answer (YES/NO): NO